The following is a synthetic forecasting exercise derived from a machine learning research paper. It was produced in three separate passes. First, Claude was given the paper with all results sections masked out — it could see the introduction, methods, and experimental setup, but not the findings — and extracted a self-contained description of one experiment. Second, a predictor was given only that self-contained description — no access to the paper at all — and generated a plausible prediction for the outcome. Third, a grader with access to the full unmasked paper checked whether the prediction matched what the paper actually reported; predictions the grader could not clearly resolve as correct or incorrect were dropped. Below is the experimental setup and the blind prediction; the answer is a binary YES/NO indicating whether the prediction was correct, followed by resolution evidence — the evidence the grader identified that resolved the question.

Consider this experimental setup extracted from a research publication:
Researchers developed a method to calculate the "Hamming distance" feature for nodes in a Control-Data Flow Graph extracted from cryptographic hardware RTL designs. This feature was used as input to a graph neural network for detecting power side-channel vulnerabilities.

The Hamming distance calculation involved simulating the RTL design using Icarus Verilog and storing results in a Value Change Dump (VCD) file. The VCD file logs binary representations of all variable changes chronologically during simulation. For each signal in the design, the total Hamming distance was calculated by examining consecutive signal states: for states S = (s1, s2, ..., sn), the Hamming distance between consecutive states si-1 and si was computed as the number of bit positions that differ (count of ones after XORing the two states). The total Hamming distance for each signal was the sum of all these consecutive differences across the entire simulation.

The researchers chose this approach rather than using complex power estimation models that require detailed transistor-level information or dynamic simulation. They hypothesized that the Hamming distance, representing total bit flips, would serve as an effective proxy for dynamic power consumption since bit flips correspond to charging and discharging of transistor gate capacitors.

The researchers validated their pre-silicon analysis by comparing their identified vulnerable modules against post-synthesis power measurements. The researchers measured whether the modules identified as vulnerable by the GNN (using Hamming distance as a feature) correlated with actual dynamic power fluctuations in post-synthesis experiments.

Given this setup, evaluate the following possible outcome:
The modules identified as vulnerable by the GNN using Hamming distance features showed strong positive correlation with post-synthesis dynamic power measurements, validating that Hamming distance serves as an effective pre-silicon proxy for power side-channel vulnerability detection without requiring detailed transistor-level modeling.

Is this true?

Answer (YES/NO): YES